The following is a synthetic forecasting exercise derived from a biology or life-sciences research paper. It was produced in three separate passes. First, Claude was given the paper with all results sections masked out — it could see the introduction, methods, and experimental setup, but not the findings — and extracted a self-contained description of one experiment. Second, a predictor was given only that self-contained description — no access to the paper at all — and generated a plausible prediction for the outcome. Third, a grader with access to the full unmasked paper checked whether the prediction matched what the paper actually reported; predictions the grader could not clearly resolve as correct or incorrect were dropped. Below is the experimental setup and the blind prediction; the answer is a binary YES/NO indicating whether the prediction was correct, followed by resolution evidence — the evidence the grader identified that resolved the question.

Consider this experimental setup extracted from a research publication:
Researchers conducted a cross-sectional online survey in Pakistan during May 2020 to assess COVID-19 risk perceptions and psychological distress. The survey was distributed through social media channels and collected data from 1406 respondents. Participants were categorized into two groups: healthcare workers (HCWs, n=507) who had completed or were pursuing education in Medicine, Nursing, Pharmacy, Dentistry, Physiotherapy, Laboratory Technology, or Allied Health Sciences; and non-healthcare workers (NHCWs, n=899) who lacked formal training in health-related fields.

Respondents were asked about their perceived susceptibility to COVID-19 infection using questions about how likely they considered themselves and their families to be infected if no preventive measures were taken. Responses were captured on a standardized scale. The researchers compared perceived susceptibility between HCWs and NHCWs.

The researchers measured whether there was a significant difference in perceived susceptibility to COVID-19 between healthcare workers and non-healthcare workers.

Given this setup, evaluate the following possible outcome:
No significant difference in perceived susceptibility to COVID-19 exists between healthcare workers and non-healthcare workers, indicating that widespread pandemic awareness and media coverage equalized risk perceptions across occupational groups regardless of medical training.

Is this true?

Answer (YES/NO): YES